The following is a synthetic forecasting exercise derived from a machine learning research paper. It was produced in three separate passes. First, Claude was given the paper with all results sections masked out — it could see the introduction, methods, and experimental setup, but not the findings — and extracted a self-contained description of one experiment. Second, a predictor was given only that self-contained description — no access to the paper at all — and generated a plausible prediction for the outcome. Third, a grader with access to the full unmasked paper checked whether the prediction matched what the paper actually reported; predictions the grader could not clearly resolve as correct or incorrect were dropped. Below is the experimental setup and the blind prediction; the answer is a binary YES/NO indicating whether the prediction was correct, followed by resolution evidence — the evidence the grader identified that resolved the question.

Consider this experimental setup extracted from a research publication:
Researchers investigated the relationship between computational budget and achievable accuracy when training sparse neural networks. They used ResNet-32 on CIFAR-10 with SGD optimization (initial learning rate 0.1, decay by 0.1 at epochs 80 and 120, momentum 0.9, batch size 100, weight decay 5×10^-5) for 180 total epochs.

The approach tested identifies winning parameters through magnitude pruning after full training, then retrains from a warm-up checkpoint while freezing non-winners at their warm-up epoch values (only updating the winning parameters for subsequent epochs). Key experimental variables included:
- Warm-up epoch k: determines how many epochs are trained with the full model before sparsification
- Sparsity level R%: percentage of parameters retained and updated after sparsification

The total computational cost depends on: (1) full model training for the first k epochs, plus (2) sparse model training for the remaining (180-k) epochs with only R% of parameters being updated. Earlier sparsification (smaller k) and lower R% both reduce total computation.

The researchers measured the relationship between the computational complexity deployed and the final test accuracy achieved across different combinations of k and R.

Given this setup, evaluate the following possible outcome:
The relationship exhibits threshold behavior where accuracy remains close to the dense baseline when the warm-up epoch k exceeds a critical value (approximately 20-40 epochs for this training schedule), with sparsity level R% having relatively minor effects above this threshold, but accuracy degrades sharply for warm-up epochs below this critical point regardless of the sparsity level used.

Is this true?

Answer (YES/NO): NO